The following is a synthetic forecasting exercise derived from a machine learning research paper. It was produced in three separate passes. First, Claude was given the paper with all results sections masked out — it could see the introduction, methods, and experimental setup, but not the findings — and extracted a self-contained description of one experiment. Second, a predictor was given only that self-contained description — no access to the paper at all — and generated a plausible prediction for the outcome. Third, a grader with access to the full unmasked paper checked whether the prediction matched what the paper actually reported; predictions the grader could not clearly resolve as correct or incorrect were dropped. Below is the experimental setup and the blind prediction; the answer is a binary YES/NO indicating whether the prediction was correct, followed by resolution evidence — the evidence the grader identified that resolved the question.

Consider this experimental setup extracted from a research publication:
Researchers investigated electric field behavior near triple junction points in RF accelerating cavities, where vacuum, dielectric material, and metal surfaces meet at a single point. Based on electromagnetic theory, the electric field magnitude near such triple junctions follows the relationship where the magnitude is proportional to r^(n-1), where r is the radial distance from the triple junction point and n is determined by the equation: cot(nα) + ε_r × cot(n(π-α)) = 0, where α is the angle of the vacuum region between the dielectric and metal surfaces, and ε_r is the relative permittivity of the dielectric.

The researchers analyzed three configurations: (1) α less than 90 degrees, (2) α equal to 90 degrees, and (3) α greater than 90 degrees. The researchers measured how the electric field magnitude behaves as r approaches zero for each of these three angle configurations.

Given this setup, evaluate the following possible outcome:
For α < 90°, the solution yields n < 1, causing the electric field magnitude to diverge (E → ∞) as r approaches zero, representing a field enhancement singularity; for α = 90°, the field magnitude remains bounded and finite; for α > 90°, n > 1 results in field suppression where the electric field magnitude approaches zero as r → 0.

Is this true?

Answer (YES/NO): YES